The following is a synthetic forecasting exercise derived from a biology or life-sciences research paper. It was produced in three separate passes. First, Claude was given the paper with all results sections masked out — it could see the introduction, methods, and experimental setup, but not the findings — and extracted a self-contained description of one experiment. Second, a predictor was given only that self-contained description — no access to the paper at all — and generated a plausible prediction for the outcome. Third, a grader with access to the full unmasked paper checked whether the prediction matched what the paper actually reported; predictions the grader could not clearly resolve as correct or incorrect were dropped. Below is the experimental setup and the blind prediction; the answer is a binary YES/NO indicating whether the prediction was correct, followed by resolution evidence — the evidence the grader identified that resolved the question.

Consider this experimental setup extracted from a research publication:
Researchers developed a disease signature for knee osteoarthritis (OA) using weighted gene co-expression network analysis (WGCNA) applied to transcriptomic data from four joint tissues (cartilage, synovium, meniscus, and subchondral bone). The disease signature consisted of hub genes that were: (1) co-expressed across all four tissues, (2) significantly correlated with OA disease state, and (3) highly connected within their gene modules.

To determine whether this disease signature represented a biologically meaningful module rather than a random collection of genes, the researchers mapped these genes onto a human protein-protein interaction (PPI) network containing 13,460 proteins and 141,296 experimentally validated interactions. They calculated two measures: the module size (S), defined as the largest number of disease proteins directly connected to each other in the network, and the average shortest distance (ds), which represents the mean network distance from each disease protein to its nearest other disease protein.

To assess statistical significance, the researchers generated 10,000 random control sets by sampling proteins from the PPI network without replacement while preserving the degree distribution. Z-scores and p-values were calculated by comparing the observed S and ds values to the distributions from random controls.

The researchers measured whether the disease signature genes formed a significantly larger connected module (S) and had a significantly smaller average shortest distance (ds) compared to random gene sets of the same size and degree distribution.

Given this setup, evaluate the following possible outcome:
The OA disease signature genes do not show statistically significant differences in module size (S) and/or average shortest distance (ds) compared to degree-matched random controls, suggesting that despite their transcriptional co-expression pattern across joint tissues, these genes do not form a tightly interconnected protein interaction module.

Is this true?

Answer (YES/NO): NO